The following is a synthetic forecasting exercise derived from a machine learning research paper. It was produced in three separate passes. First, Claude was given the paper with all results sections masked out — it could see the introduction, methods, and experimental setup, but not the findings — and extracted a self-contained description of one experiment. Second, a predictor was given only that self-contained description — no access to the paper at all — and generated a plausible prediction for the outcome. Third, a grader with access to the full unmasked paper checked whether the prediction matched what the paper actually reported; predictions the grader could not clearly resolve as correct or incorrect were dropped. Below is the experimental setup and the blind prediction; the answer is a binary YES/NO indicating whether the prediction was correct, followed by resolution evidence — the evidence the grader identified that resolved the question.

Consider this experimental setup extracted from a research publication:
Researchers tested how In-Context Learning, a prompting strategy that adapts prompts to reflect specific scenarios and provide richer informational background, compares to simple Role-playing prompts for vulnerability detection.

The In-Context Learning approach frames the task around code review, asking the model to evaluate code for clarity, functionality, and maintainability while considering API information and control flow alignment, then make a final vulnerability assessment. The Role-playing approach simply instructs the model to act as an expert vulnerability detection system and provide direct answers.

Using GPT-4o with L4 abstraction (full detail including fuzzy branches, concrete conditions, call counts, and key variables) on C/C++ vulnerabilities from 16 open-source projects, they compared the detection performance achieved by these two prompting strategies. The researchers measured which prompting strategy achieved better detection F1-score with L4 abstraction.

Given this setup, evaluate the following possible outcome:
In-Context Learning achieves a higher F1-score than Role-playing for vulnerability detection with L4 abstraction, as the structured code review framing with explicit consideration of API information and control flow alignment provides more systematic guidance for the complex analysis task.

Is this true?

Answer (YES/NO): YES